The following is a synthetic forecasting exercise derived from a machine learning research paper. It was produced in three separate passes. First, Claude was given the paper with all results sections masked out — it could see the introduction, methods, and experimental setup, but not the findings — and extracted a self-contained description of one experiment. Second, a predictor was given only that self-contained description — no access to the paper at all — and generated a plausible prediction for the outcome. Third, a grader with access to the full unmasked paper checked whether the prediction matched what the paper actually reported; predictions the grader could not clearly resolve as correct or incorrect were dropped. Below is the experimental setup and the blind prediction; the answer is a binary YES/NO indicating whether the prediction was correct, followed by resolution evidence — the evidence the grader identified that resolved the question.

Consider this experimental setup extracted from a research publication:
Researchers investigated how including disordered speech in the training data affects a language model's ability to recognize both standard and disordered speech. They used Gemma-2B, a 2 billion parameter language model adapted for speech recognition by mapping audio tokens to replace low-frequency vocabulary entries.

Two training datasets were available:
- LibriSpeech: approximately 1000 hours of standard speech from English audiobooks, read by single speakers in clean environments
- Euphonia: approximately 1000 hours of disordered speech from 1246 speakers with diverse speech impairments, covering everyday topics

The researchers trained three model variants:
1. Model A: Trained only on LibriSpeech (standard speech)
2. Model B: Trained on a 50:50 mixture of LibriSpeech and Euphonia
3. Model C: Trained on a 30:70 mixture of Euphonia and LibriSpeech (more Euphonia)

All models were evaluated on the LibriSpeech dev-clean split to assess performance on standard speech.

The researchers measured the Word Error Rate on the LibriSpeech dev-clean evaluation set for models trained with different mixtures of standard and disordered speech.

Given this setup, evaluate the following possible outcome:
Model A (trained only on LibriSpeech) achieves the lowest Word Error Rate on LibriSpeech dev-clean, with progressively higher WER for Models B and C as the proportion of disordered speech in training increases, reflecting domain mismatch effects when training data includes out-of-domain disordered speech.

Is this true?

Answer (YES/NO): NO